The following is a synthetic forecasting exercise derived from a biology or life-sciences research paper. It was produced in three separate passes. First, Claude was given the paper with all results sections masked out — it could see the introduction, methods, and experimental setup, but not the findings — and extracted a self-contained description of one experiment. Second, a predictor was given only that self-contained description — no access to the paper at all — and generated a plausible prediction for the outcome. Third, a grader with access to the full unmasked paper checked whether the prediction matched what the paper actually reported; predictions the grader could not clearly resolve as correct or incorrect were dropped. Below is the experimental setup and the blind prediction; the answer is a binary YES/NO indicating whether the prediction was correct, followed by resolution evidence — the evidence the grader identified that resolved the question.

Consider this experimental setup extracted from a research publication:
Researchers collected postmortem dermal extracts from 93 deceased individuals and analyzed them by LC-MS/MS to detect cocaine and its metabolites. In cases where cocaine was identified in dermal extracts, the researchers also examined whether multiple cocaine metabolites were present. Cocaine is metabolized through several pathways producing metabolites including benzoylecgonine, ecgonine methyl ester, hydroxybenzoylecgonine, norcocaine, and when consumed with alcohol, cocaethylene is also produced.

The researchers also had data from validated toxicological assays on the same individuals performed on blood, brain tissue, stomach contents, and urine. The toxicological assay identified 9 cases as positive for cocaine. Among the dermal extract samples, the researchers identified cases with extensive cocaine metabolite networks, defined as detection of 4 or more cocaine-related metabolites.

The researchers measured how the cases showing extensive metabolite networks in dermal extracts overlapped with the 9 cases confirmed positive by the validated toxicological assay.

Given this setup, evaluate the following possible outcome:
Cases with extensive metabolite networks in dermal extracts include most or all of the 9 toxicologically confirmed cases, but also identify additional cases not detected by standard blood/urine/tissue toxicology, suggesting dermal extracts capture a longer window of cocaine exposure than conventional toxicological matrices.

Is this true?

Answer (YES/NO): YES